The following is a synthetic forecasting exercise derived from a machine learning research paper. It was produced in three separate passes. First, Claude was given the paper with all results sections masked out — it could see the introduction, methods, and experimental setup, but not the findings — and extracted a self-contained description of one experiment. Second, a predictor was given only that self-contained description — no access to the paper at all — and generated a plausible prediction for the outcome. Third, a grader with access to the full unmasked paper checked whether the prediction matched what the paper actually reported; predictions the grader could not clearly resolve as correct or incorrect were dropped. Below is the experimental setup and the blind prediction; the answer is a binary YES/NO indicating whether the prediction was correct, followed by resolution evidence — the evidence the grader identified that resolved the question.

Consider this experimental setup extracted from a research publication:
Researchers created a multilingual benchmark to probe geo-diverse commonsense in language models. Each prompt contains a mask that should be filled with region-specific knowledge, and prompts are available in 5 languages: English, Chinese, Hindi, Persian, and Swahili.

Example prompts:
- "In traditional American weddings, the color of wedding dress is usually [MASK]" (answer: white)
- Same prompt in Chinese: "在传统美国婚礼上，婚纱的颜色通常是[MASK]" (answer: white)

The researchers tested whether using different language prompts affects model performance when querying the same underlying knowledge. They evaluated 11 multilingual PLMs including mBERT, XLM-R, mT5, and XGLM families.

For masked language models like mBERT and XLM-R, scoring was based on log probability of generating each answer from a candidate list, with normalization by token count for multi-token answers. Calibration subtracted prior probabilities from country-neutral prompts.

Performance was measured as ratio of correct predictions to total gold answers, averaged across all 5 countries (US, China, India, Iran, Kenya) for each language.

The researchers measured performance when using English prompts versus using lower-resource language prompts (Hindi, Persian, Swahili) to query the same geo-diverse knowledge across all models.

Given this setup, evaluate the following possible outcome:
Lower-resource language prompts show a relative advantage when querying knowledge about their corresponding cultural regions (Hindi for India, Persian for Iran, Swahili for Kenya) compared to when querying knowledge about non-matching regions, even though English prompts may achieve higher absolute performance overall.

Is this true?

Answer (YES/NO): NO